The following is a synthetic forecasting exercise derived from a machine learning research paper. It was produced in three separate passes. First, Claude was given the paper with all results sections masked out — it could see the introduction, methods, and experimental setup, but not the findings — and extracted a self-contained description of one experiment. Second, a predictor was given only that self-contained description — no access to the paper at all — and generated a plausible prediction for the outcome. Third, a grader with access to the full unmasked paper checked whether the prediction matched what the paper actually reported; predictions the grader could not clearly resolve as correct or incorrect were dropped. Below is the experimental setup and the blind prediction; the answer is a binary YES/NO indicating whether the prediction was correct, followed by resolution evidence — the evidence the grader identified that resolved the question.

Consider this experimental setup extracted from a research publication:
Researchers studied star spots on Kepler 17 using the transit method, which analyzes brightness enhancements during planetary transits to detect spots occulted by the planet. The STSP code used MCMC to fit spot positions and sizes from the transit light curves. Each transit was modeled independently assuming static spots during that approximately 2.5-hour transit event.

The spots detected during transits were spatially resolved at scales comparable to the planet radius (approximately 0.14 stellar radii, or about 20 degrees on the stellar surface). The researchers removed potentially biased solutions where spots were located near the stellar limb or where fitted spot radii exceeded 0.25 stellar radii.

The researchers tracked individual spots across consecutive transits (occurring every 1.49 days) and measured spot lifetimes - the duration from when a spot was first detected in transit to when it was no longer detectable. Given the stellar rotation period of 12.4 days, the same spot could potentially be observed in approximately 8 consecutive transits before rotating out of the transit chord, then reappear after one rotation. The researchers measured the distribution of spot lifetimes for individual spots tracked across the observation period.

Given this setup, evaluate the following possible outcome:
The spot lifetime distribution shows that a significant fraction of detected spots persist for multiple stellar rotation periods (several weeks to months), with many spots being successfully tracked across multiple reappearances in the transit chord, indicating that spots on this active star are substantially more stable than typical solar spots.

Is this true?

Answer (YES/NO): NO